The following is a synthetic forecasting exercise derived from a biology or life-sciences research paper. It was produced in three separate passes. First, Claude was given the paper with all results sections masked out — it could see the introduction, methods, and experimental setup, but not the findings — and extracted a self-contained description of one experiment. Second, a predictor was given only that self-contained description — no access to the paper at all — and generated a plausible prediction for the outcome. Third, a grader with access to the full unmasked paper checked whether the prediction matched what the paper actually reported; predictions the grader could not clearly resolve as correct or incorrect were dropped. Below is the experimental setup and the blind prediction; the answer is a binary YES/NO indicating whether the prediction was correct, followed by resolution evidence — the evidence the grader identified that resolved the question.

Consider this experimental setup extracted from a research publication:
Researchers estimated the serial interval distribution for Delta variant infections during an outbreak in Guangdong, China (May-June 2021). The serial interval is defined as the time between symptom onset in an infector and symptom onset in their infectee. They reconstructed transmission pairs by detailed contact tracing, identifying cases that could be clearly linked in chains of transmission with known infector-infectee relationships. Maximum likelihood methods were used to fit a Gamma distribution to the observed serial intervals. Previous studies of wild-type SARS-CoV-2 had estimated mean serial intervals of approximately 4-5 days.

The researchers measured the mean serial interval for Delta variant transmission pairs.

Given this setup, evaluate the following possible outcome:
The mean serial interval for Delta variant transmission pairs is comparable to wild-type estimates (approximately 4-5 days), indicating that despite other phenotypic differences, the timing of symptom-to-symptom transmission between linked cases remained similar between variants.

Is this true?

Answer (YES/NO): NO